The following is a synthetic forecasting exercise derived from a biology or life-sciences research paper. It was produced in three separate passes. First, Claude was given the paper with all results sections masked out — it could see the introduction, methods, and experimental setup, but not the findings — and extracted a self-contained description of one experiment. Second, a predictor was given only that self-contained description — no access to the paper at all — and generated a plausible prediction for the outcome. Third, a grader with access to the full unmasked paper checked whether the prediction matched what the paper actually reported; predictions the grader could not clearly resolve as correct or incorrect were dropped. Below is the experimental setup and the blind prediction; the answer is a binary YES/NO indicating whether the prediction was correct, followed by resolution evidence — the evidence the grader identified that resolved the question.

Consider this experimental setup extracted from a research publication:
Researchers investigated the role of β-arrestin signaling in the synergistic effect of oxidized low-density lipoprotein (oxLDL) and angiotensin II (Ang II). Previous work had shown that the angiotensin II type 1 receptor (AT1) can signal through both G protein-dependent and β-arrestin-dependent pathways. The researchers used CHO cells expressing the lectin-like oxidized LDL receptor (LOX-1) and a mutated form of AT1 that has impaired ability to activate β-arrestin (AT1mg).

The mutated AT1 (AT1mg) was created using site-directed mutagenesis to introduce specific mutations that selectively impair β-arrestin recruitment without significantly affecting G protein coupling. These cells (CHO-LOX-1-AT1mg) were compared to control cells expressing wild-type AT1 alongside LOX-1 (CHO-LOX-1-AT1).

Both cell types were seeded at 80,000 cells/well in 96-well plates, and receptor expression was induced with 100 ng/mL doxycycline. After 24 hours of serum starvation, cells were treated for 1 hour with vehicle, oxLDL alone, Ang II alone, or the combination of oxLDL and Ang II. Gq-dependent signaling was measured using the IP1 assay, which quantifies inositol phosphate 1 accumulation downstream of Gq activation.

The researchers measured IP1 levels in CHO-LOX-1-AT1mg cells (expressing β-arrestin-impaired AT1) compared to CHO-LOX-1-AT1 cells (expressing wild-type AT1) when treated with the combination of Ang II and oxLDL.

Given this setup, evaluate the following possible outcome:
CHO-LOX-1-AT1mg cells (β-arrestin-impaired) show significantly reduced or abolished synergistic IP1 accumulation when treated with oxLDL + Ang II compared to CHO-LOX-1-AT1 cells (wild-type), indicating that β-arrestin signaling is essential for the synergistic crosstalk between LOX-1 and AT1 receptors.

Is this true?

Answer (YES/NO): NO